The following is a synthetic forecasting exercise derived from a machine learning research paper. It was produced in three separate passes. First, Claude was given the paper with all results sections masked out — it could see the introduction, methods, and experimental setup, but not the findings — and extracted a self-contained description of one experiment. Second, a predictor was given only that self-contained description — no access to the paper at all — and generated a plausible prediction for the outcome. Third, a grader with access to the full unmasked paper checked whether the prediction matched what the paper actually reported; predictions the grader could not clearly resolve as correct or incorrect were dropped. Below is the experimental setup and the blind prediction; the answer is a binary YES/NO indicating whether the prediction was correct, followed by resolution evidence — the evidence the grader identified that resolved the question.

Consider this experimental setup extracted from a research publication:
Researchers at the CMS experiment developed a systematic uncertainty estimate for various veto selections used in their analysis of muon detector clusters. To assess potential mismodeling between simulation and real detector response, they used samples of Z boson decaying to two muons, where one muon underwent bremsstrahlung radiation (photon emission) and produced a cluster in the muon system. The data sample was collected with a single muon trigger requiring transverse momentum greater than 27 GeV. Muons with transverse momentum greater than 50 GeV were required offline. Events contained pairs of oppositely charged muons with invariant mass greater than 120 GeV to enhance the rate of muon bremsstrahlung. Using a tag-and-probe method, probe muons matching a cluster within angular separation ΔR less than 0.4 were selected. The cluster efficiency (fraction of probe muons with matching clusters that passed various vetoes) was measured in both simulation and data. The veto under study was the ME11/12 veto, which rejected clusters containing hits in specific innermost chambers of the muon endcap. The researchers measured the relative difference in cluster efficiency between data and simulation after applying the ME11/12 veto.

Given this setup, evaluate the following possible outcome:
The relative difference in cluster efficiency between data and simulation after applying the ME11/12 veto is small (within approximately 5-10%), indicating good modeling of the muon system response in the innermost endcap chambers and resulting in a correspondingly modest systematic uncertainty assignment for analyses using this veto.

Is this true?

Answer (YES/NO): YES